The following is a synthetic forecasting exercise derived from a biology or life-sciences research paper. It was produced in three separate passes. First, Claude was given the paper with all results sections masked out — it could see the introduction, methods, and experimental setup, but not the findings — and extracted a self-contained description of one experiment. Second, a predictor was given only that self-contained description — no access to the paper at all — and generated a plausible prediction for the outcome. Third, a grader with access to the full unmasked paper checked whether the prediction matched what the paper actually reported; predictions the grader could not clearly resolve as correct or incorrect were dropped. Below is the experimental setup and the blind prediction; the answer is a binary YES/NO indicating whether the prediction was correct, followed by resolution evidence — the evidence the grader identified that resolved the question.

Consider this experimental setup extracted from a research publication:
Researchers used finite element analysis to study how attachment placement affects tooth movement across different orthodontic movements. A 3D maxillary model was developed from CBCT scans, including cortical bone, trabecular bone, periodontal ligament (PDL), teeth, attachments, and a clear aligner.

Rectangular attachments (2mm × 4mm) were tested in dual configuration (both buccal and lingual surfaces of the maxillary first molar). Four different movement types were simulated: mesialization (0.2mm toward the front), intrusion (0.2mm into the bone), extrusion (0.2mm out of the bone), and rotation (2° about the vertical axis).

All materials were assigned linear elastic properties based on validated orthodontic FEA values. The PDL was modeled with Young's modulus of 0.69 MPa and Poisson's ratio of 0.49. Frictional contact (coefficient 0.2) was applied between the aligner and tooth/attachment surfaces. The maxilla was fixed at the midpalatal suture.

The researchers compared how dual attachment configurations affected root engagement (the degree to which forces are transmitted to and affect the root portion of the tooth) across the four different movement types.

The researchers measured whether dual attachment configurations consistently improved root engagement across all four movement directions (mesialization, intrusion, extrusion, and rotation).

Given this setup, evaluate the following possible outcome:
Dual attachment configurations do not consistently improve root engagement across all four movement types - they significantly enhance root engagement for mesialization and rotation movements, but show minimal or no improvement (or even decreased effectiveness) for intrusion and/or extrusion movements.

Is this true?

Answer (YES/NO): NO